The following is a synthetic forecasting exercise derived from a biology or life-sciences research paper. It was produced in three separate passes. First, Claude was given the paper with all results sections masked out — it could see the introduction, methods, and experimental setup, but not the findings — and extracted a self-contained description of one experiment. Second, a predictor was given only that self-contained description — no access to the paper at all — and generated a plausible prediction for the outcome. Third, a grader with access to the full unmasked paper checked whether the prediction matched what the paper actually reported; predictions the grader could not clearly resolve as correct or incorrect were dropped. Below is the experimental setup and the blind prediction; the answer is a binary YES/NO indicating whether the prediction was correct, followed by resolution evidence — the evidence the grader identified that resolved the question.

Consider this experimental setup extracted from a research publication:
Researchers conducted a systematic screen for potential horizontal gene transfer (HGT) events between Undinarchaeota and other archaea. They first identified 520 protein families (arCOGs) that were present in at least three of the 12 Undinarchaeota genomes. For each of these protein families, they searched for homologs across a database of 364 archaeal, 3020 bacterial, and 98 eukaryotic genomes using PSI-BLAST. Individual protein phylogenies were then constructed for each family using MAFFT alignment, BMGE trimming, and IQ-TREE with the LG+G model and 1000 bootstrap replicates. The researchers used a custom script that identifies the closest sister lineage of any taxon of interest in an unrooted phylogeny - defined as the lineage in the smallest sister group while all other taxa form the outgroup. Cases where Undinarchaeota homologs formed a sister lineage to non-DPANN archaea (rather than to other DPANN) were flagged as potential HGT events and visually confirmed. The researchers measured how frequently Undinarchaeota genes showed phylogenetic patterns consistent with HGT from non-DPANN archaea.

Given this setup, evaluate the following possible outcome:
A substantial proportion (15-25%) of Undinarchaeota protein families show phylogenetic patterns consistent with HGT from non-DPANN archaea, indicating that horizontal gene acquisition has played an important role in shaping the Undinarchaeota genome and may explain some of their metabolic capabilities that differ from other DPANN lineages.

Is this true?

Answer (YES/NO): NO